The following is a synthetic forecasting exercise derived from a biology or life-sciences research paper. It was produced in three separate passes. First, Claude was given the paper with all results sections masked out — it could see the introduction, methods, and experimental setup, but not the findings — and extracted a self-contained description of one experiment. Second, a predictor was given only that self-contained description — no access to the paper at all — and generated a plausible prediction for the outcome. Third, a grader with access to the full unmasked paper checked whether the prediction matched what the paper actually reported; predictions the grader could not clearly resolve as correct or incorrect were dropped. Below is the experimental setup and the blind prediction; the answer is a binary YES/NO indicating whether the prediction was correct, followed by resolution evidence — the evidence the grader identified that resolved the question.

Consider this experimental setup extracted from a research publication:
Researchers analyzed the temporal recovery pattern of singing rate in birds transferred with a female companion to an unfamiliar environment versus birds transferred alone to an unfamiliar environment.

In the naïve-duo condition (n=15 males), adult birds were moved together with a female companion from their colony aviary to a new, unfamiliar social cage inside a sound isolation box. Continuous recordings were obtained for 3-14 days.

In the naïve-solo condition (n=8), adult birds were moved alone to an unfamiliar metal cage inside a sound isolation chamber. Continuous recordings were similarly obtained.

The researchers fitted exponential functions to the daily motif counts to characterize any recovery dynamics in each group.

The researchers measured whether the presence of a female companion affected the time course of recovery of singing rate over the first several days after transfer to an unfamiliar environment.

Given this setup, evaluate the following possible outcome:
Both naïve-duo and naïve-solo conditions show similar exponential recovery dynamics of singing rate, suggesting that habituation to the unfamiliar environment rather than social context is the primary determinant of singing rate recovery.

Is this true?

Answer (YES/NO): NO